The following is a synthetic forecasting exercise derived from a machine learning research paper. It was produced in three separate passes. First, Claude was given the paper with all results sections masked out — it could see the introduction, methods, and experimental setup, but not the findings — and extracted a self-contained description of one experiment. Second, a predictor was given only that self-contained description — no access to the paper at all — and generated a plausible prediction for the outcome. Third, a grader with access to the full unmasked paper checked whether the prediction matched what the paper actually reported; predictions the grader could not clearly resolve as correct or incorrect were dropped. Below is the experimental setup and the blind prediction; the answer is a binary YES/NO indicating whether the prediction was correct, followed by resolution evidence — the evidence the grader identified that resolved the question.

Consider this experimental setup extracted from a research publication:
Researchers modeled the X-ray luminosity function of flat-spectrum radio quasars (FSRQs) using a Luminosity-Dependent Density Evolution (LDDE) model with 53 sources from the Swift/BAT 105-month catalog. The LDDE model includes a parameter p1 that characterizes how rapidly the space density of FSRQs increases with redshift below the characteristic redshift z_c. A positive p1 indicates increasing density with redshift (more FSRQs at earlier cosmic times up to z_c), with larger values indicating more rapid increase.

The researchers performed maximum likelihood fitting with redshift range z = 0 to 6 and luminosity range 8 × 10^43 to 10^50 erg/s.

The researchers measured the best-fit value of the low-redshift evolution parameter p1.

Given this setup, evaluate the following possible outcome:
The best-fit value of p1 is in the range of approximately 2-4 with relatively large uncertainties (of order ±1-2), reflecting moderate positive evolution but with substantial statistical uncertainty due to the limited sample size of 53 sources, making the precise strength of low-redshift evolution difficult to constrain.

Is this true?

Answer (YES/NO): NO